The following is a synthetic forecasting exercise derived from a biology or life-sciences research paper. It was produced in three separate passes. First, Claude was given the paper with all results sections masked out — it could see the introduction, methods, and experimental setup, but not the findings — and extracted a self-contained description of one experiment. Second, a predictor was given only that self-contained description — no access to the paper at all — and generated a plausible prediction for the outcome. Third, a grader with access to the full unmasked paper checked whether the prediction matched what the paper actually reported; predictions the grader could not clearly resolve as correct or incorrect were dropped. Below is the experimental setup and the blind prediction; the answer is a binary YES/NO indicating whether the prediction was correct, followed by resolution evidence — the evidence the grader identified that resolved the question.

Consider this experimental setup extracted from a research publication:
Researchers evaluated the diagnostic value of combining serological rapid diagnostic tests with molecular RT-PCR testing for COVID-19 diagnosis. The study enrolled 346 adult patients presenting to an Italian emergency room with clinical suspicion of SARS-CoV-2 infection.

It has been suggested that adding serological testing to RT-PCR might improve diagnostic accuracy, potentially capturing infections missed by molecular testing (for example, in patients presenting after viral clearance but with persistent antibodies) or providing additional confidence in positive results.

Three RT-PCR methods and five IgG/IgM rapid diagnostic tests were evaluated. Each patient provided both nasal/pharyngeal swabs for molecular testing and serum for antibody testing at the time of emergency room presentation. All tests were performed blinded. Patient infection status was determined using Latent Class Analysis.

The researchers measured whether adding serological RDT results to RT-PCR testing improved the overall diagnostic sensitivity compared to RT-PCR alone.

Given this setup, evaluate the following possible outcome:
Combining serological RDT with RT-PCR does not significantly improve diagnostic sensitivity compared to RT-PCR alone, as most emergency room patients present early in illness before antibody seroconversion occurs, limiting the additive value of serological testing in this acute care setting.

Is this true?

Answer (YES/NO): YES